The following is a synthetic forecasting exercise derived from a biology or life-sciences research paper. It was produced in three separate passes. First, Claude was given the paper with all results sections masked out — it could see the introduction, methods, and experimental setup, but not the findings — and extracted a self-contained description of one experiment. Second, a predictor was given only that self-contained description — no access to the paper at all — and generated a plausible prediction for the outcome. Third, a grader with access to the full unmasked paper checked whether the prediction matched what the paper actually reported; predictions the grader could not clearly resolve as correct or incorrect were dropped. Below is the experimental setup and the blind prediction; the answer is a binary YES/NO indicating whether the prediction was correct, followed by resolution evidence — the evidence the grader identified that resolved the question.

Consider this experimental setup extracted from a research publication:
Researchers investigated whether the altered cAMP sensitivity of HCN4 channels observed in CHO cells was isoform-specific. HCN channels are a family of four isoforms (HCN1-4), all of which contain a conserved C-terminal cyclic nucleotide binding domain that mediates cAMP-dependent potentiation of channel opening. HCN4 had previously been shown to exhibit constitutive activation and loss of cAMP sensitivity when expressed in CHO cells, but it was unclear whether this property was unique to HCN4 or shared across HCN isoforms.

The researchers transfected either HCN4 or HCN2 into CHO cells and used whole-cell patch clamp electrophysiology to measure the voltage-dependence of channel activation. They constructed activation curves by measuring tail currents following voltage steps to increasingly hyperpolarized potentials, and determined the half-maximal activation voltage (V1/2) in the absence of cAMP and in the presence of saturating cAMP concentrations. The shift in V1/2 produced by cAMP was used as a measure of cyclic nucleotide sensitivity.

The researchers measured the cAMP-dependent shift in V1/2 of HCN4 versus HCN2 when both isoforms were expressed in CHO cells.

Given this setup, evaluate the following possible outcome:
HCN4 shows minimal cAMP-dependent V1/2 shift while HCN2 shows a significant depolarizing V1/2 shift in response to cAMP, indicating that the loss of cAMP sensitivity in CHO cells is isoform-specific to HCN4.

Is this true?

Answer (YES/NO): YES